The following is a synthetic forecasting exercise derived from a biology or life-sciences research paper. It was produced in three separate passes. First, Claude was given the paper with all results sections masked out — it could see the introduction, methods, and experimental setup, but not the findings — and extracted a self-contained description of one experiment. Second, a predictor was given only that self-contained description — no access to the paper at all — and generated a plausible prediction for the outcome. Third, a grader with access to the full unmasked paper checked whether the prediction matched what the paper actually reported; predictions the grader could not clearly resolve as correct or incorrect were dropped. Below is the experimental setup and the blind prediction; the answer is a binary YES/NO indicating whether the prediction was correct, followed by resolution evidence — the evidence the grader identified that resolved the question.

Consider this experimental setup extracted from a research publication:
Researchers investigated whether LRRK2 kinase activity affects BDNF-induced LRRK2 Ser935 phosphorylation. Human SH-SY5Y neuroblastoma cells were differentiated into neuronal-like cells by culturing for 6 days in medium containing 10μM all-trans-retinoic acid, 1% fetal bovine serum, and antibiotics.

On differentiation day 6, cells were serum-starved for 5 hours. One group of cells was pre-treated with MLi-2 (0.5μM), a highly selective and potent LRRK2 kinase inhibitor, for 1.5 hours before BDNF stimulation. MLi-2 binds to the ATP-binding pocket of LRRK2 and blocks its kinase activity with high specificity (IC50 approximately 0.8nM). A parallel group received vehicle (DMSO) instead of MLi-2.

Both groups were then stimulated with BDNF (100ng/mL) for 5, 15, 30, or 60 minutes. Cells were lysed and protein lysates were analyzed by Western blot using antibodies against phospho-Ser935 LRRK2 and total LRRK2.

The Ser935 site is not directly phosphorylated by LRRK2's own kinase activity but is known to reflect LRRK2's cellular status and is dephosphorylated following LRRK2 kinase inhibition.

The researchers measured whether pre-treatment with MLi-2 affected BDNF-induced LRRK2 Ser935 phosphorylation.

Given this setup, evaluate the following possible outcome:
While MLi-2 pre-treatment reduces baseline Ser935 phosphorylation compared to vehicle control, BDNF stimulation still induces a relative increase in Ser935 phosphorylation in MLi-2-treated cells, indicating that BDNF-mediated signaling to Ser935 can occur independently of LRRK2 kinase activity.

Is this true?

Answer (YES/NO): NO